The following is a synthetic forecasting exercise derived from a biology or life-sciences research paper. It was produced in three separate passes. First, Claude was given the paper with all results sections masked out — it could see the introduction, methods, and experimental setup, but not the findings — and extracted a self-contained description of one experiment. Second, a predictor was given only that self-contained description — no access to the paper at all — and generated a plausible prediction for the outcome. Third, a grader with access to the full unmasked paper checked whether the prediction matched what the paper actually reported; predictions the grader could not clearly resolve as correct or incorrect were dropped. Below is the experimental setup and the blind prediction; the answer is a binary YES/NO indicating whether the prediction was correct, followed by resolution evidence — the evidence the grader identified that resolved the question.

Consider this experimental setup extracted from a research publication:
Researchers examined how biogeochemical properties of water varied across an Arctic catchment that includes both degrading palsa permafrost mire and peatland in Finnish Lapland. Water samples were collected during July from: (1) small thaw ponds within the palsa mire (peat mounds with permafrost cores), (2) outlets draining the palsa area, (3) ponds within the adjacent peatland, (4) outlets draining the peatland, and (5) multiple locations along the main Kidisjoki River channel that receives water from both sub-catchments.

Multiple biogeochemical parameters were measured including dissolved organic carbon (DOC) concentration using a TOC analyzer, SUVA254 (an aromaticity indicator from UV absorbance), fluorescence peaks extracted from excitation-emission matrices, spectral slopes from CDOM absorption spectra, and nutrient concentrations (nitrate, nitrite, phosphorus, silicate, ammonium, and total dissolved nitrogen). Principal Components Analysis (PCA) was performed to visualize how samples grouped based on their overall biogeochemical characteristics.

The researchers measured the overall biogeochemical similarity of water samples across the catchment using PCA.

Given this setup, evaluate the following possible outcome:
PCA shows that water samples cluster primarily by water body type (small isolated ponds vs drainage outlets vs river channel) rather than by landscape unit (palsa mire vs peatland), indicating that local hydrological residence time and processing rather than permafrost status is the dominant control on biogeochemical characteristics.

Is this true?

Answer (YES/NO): NO